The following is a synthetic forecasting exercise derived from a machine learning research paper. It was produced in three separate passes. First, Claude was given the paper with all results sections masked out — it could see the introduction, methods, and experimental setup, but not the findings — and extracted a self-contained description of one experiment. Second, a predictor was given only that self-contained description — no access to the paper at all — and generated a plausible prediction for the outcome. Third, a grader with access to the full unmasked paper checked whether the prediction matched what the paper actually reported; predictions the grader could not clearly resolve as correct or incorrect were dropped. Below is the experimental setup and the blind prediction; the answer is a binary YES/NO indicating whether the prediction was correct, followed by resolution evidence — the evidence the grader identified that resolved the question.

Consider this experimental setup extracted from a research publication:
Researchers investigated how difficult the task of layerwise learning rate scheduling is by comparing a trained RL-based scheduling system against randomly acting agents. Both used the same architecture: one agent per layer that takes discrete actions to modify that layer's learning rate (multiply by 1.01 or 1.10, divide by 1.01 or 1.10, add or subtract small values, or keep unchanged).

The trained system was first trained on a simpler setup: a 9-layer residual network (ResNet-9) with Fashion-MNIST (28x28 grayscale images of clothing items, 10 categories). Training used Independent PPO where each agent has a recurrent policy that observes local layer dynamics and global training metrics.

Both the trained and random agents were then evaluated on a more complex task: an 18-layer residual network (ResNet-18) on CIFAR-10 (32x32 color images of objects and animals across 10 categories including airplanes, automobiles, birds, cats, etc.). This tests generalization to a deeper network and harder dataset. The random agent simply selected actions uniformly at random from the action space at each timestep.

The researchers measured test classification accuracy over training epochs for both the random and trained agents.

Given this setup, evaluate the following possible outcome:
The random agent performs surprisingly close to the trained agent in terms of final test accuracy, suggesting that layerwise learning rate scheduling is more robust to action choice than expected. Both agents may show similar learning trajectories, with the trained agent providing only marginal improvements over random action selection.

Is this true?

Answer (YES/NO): NO